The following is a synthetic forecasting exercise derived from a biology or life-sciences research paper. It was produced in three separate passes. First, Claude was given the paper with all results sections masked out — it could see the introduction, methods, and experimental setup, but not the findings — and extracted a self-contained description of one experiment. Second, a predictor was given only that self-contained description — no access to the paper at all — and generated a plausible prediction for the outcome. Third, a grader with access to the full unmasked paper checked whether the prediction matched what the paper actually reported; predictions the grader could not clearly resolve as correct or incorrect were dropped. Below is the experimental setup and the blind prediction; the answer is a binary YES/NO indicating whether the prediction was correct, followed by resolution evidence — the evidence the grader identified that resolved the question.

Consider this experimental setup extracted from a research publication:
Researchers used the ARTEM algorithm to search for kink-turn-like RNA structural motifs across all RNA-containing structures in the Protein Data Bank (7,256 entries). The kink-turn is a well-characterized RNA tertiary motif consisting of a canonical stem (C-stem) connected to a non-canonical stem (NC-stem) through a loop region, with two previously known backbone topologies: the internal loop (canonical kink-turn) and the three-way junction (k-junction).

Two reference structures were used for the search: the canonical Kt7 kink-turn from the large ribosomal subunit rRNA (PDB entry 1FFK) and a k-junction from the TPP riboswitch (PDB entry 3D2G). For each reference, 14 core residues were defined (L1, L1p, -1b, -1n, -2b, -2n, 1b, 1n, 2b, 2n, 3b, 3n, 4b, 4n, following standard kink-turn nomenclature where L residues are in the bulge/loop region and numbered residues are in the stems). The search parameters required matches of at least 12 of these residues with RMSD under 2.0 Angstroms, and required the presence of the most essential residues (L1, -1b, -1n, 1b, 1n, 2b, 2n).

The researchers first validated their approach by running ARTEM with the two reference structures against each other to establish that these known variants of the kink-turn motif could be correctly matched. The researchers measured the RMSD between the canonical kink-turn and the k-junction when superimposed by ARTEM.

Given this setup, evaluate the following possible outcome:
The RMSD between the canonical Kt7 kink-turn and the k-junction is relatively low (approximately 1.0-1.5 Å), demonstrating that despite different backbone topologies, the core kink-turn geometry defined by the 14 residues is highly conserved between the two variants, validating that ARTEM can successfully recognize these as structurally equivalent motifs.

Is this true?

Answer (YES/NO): NO